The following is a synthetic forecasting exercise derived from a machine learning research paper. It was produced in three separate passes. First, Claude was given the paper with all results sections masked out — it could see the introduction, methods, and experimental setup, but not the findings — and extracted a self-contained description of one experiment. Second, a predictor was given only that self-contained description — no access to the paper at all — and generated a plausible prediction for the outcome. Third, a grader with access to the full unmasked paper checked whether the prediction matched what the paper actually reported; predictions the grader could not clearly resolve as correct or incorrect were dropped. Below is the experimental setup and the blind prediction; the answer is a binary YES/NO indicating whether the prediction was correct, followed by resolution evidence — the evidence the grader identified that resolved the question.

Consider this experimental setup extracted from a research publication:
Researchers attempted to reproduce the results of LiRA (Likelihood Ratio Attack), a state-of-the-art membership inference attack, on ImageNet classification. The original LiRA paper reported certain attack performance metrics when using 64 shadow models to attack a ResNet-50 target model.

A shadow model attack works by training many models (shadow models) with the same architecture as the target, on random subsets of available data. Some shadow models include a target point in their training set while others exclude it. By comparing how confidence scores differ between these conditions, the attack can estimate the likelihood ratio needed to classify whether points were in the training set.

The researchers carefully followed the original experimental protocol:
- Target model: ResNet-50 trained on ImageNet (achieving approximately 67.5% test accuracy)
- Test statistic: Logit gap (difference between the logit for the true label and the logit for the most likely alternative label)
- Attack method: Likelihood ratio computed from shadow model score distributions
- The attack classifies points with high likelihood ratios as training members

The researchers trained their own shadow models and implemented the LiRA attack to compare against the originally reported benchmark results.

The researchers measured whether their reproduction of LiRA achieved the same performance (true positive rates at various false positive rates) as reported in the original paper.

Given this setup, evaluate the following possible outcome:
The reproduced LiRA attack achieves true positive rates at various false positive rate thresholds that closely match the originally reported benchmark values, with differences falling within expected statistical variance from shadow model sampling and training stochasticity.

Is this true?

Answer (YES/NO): NO